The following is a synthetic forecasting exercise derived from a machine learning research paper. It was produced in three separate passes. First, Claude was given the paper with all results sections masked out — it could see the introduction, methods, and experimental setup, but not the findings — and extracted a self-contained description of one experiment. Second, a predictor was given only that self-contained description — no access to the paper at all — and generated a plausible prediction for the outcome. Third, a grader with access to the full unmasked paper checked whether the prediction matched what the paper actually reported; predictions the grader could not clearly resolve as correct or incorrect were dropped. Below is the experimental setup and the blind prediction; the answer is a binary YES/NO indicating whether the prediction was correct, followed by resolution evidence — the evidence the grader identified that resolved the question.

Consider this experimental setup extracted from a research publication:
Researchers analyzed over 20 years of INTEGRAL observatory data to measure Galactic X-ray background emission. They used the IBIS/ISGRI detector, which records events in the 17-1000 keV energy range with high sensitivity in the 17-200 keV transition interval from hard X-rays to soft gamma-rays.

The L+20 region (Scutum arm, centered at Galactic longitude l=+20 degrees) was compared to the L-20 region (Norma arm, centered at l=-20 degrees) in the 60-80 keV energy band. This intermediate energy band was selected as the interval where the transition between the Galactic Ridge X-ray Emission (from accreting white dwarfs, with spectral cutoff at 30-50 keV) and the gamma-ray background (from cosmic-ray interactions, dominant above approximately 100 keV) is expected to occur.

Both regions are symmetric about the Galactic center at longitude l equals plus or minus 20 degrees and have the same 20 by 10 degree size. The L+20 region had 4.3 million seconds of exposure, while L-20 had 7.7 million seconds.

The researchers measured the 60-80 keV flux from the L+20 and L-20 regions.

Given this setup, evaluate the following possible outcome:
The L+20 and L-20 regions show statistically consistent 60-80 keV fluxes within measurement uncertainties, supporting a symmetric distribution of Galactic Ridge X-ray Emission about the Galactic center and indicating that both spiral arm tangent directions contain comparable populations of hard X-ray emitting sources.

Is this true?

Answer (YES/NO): YES